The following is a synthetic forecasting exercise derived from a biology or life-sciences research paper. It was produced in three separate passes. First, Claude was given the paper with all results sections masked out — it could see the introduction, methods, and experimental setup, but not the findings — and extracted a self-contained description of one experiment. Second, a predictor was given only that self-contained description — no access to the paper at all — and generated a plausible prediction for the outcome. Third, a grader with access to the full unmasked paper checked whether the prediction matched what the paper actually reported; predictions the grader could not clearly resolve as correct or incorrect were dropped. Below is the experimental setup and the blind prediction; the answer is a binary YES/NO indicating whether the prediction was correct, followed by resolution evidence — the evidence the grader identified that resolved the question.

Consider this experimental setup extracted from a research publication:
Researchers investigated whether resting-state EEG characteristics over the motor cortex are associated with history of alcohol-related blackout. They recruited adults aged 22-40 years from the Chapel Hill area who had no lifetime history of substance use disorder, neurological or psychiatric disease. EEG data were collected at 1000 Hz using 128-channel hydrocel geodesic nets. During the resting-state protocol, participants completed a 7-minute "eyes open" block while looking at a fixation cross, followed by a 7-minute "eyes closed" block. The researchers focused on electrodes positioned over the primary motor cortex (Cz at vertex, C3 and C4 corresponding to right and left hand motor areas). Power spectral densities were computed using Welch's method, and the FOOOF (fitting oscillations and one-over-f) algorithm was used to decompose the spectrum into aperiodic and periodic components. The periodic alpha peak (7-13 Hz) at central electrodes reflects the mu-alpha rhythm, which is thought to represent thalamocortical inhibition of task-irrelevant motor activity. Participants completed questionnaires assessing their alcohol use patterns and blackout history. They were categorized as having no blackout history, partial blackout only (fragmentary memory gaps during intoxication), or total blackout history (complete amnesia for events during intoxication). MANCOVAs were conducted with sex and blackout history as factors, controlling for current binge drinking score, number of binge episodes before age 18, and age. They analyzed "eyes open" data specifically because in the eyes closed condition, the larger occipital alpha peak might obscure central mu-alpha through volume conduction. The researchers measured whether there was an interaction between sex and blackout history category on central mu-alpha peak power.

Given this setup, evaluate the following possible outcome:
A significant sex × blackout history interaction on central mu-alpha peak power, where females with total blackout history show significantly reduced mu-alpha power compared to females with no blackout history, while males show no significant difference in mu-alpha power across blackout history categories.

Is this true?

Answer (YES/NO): NO